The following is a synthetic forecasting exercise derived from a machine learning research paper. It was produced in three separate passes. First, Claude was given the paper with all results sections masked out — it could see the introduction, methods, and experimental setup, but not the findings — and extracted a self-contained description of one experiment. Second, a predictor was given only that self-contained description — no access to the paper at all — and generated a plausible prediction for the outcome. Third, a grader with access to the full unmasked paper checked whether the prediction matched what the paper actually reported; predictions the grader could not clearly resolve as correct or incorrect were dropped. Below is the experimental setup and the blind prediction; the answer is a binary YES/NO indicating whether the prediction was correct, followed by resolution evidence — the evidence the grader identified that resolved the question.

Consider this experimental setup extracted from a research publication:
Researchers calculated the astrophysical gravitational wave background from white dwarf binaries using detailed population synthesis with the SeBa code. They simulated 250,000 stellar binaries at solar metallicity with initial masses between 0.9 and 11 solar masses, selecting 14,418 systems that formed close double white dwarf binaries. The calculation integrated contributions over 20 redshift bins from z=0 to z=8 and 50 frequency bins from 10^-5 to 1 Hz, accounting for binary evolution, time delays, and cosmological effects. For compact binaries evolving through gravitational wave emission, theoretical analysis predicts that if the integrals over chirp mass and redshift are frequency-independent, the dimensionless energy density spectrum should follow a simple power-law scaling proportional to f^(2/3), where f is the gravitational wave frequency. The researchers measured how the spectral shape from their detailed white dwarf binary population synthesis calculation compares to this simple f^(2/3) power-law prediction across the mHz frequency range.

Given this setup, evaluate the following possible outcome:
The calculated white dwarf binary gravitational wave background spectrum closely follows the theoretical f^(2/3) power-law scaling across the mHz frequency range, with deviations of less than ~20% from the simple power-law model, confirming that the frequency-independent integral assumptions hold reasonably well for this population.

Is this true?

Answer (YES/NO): NO